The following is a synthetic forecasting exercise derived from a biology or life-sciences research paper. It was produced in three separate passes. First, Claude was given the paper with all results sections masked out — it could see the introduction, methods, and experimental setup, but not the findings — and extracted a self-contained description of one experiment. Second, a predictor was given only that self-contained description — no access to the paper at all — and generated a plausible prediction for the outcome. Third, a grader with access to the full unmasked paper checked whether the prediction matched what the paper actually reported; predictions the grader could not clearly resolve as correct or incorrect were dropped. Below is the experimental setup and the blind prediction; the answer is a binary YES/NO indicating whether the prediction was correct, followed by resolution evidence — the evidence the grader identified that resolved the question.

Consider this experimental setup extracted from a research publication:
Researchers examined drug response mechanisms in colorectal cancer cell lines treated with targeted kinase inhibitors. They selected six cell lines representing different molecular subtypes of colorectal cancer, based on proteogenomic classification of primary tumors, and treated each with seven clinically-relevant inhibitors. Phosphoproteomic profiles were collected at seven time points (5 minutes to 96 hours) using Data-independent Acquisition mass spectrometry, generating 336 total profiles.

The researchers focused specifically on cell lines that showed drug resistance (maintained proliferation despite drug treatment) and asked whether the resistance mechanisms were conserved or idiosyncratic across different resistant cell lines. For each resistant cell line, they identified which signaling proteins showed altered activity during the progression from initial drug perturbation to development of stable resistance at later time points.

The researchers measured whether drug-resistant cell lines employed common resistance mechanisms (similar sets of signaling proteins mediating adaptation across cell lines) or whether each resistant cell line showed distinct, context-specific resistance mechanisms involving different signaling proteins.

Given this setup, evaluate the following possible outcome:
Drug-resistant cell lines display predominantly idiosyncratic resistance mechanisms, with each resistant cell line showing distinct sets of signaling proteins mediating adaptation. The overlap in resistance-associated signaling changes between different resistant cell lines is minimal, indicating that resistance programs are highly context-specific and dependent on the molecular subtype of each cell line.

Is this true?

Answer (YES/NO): YES